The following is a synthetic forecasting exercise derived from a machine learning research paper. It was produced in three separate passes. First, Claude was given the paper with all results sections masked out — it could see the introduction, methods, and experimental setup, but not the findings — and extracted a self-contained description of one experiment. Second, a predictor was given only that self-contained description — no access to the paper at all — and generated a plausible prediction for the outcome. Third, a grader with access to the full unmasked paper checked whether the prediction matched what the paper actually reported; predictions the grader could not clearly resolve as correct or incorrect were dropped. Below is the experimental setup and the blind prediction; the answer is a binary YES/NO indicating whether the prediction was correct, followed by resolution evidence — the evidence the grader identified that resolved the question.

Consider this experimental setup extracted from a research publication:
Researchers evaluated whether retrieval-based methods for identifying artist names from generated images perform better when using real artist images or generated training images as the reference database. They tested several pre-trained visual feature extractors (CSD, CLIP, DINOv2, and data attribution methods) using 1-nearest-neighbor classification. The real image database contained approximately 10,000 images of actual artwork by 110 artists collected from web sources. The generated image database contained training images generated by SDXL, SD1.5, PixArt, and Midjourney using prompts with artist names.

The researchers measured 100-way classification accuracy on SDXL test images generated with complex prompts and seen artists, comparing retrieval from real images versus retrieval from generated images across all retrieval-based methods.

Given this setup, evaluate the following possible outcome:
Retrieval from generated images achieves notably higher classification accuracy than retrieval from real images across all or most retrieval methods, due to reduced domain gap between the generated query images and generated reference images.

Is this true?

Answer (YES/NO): YES